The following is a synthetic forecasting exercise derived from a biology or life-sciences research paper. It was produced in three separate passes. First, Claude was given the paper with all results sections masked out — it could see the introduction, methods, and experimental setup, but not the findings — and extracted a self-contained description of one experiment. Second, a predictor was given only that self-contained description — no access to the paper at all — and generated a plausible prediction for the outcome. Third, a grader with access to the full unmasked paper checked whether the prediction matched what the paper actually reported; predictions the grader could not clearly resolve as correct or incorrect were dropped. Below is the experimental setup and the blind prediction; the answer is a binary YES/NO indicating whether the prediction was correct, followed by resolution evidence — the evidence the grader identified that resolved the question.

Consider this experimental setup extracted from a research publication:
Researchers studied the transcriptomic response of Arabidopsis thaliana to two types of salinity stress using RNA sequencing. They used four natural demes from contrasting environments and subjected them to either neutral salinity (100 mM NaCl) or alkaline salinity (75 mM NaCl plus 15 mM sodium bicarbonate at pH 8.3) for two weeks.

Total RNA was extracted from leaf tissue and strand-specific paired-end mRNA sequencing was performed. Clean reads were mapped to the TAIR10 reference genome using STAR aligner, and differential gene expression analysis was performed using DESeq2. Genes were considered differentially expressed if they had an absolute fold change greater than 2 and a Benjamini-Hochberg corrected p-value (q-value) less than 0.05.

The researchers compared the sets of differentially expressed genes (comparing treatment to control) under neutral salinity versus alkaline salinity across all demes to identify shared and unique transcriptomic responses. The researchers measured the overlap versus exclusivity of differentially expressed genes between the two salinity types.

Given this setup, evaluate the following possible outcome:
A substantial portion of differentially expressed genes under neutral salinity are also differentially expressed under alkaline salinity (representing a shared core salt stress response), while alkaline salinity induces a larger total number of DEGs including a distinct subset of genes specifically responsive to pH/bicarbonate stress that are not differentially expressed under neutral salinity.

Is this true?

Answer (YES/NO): YES